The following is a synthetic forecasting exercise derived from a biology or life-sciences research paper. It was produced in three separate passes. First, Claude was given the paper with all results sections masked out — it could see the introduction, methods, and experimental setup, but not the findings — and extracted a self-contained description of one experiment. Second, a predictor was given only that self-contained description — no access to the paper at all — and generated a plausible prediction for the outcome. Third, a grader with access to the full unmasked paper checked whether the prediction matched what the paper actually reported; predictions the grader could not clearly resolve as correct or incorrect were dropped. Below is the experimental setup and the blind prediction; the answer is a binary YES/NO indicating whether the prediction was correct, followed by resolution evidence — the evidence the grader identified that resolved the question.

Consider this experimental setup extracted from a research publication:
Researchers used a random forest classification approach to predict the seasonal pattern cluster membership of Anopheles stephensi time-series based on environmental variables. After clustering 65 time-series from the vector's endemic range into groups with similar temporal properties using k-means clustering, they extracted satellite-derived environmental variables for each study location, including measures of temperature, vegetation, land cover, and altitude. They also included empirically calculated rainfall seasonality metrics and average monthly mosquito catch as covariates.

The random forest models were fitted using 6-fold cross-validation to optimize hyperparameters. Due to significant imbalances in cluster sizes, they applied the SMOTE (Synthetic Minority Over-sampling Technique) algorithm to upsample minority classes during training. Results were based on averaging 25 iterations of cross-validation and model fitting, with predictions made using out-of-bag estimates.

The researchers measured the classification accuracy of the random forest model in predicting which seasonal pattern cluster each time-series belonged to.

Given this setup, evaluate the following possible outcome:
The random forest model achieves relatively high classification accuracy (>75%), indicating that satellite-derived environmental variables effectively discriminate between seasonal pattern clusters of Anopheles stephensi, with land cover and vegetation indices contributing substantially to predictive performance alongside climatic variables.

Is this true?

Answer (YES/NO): NO